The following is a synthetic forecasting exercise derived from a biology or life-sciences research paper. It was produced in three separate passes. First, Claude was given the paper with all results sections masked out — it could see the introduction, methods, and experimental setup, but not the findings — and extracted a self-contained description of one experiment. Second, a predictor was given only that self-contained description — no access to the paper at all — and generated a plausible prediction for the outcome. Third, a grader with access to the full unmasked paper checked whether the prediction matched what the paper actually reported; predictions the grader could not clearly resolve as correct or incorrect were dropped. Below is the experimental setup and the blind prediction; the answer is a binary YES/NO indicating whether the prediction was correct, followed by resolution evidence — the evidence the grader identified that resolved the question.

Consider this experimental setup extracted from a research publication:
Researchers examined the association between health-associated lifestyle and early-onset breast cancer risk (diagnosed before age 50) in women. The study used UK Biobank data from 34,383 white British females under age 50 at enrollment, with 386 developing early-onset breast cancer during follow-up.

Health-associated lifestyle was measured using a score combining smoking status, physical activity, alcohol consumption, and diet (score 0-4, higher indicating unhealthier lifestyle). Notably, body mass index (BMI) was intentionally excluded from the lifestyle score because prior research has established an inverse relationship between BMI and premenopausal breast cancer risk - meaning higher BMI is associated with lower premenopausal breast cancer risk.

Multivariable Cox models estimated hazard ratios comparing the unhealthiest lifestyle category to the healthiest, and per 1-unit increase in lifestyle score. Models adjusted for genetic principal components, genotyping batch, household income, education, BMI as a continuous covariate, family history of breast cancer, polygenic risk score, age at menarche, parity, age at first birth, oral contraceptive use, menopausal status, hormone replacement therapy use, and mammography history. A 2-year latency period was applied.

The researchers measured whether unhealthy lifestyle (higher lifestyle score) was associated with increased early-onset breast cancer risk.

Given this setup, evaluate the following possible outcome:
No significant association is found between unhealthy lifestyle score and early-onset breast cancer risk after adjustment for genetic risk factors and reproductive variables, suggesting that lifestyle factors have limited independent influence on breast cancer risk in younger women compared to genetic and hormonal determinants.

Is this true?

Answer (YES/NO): NO